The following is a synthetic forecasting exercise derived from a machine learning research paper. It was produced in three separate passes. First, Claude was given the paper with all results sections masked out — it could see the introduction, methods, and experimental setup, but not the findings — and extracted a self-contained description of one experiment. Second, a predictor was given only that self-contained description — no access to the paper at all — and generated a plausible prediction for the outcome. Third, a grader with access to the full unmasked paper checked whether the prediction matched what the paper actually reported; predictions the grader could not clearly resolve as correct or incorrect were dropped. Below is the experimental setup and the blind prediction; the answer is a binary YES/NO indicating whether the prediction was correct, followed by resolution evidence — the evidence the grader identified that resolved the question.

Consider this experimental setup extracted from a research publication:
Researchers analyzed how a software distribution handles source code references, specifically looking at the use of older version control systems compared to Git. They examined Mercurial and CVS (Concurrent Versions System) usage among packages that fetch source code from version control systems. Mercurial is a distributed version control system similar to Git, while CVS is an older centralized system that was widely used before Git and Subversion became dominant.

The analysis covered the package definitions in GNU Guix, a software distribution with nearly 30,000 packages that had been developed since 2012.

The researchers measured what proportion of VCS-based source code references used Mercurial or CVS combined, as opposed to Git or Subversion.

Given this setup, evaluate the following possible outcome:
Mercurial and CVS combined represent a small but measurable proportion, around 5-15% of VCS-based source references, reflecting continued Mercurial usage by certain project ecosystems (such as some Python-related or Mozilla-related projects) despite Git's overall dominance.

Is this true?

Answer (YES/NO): NO